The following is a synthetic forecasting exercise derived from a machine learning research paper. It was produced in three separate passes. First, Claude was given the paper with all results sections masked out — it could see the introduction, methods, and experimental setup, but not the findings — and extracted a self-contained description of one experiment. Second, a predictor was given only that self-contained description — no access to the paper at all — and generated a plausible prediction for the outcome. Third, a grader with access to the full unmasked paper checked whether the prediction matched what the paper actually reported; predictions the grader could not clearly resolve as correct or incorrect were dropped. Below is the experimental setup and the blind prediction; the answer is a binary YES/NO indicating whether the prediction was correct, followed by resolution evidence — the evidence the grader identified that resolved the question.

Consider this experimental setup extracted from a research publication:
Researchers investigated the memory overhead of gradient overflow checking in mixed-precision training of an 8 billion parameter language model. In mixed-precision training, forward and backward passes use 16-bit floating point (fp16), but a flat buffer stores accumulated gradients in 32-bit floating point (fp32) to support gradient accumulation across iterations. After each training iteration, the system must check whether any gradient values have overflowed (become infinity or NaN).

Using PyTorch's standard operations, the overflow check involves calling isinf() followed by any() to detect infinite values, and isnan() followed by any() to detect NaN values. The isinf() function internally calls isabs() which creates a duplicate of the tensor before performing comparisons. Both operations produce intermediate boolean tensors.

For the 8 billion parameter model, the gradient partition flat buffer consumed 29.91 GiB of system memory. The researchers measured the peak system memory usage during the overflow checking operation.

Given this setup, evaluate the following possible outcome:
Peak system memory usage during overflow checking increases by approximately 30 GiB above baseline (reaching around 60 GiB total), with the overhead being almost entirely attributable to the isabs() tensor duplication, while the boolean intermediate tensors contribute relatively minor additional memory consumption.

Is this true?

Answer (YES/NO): NO